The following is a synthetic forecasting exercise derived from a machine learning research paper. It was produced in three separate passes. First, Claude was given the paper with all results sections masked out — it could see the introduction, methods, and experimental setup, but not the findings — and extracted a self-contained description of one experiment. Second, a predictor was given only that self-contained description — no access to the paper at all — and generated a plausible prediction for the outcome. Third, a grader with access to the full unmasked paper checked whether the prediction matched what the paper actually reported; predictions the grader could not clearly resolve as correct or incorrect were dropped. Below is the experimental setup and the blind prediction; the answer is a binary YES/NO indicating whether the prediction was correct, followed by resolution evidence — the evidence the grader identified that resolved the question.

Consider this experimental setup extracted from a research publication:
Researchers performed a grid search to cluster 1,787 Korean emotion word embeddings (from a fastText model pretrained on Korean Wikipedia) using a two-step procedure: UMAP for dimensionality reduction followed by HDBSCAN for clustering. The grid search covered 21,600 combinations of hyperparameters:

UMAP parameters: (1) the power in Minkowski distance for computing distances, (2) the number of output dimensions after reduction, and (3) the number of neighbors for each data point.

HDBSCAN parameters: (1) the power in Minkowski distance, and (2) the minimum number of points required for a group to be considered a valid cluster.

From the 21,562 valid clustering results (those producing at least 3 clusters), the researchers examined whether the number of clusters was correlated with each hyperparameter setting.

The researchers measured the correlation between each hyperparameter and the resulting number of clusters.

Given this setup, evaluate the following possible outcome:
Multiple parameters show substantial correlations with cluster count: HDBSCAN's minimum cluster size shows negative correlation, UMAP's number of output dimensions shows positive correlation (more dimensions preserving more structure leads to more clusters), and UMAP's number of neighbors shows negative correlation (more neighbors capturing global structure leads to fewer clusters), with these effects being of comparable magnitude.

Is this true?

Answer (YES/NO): NO